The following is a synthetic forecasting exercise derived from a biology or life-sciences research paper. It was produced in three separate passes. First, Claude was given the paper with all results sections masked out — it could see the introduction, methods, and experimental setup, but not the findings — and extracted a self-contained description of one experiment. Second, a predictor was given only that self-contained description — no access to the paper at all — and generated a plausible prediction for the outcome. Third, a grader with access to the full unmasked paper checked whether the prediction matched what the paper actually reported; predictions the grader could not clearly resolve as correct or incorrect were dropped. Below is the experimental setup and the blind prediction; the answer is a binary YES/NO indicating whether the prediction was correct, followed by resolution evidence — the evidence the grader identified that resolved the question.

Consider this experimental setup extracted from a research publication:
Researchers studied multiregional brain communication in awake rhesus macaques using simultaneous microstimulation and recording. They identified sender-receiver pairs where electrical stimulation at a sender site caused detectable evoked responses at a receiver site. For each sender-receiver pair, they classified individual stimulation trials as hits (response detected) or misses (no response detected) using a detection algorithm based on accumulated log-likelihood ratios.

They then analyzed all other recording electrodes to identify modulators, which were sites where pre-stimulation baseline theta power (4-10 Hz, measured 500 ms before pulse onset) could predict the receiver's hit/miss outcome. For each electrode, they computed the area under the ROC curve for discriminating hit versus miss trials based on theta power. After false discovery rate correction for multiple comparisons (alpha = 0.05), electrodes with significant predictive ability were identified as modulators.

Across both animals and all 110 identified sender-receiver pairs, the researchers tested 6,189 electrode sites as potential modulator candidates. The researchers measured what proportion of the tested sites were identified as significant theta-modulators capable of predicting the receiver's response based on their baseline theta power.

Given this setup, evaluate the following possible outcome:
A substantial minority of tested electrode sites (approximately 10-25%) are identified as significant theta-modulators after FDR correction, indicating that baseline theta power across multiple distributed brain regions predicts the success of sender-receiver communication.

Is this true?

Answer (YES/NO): NO